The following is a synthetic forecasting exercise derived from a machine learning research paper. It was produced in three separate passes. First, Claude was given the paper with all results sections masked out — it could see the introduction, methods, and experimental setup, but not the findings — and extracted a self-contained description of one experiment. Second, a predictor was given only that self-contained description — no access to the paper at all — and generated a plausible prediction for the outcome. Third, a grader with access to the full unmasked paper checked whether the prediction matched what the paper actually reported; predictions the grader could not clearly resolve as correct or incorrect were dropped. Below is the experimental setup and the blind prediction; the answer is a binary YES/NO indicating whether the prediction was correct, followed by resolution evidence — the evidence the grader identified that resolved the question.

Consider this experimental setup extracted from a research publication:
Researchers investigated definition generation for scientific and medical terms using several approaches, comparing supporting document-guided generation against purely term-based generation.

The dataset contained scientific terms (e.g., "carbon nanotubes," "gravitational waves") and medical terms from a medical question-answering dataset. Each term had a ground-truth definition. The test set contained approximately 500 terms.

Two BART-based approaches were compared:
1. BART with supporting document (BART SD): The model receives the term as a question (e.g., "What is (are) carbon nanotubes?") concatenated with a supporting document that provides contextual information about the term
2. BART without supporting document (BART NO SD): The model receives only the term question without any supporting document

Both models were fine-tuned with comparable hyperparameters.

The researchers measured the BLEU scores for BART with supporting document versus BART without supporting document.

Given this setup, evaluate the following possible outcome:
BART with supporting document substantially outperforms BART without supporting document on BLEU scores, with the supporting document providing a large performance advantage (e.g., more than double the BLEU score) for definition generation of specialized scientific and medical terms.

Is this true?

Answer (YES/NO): NO